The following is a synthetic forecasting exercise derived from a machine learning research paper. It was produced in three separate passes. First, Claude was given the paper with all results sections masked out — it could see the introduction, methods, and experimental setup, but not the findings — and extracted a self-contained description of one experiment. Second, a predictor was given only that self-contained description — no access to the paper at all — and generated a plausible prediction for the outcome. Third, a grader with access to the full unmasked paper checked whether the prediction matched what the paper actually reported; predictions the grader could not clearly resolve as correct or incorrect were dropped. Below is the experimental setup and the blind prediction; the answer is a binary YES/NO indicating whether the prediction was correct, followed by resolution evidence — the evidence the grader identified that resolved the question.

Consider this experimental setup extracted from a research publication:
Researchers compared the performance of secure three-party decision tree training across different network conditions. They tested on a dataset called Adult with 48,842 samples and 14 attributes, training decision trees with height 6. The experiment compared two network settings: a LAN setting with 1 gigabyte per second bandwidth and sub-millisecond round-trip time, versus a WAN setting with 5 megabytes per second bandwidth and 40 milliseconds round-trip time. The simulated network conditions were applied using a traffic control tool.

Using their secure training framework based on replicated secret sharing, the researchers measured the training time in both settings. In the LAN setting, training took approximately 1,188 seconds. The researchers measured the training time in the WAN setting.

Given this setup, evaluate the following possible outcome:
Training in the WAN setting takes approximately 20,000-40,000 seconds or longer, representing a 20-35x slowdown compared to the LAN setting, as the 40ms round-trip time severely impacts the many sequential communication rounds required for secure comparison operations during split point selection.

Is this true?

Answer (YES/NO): NO